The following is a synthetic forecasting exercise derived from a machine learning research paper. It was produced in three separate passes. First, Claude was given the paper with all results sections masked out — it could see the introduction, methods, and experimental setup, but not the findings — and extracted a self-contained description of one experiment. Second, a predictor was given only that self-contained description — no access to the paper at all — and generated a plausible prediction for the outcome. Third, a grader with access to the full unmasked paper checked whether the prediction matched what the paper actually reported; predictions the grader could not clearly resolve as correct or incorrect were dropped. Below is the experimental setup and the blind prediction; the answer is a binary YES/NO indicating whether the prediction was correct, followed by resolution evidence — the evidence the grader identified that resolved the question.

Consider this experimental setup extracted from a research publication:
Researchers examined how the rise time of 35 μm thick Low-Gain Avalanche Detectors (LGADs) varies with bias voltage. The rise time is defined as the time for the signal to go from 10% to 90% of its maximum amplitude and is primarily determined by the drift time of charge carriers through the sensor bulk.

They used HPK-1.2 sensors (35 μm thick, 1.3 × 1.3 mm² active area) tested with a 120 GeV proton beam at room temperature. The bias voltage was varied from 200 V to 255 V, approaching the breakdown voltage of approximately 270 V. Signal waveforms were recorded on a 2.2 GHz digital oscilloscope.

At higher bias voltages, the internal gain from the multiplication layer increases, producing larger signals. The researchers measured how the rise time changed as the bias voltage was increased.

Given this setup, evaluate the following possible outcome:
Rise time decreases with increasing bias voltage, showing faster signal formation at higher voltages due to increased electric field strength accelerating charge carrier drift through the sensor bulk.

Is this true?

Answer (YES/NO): NO